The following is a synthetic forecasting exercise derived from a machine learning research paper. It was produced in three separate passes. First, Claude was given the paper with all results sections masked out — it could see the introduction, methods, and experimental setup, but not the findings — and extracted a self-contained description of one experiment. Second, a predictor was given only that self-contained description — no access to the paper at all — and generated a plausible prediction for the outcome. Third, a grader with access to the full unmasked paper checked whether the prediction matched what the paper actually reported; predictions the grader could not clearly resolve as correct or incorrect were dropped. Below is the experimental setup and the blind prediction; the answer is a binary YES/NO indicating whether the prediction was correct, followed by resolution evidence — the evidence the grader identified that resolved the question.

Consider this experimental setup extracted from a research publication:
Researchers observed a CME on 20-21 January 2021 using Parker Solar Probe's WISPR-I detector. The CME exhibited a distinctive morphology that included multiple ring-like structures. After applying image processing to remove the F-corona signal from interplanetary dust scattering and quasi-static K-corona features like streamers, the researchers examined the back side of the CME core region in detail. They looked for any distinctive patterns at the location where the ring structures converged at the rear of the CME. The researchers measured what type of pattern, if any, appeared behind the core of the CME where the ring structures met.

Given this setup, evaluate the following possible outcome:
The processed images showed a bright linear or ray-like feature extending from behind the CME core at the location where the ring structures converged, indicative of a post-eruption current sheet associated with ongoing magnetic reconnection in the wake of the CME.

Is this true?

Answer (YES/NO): NO